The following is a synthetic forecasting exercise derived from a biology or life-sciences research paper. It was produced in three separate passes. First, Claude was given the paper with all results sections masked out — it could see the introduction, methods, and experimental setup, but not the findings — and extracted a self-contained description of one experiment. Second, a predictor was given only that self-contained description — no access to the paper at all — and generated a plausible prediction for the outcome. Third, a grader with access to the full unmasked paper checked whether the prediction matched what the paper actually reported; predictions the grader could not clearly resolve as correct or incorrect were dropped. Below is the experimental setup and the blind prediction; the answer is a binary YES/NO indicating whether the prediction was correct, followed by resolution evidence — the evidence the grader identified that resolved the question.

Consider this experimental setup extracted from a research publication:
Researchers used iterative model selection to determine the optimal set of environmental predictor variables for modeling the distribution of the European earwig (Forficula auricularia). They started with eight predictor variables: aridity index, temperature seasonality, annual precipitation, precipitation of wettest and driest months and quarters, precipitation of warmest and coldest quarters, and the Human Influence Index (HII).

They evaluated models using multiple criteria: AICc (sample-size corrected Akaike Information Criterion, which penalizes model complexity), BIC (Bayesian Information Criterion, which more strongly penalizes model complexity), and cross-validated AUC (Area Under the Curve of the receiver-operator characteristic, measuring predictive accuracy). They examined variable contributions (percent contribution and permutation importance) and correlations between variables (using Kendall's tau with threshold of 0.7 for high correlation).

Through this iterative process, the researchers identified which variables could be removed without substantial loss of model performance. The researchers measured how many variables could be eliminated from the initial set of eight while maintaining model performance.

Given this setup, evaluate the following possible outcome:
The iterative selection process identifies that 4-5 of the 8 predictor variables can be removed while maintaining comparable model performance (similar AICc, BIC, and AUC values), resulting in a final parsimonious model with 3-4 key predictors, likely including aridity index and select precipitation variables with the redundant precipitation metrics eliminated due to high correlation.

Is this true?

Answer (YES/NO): NO